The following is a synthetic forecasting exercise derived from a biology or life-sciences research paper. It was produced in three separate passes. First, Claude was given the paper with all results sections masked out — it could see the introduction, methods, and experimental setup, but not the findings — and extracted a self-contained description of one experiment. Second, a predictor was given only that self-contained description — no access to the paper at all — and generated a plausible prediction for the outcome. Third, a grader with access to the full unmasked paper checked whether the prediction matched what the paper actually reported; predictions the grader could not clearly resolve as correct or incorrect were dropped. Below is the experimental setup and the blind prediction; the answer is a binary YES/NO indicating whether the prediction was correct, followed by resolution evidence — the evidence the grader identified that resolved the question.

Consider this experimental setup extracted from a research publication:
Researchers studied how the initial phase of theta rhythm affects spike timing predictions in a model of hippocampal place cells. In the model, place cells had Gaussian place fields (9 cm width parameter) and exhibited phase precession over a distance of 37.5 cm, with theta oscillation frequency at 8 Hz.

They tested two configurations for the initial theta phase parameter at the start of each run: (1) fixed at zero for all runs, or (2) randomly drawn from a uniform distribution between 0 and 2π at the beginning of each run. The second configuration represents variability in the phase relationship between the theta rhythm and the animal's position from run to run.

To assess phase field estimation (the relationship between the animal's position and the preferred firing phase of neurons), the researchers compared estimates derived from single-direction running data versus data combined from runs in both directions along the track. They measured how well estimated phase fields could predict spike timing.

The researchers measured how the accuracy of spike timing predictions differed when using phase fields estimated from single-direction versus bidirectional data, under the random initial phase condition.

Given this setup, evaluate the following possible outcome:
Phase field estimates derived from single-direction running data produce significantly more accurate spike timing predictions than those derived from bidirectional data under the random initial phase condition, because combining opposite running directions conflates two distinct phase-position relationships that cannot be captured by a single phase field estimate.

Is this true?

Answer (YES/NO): YES